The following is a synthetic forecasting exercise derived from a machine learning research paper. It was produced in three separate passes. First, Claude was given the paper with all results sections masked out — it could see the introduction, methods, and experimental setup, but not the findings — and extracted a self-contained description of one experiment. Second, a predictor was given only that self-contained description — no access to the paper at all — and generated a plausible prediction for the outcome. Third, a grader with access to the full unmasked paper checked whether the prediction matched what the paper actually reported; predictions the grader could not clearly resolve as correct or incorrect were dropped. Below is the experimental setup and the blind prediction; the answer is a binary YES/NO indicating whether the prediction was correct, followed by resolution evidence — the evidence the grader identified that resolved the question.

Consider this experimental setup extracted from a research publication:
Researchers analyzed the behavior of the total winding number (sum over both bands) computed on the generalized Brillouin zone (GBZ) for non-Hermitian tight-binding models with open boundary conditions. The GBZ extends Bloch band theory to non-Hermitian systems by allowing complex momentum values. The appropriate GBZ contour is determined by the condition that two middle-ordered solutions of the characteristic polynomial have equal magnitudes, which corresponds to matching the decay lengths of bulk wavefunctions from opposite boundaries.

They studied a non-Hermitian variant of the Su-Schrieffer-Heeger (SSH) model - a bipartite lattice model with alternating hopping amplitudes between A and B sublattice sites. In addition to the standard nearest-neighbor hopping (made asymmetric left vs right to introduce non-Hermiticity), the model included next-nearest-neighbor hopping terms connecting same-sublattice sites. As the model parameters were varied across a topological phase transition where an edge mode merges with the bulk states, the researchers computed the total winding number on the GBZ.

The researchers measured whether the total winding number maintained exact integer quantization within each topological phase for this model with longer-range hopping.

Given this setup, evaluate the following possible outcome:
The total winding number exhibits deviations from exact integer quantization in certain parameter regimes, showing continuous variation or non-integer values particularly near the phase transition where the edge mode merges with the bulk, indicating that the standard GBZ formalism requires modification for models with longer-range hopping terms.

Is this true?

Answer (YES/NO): YES